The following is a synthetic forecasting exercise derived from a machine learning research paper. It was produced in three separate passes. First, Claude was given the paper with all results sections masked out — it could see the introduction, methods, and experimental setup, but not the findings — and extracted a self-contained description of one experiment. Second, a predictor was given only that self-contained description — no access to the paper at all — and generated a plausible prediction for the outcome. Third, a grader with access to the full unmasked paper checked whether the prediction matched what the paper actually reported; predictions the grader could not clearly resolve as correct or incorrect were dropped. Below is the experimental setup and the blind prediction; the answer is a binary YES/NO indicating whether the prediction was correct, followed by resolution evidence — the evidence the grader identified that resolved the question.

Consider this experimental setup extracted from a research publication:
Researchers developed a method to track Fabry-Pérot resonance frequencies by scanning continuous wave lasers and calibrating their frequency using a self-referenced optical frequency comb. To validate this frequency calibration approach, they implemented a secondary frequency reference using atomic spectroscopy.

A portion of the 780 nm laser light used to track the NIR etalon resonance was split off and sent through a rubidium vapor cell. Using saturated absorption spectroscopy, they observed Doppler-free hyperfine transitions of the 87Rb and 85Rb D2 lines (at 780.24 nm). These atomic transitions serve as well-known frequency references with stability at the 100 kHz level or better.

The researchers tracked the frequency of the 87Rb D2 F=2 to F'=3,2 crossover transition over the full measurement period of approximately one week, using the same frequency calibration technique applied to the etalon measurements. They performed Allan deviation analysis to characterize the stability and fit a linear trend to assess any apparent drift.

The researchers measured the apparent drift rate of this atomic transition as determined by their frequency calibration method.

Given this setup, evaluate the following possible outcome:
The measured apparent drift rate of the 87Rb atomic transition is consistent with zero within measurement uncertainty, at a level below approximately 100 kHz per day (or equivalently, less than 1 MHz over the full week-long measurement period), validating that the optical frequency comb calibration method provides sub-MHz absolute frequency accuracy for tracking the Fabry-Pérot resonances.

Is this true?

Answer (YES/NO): YES